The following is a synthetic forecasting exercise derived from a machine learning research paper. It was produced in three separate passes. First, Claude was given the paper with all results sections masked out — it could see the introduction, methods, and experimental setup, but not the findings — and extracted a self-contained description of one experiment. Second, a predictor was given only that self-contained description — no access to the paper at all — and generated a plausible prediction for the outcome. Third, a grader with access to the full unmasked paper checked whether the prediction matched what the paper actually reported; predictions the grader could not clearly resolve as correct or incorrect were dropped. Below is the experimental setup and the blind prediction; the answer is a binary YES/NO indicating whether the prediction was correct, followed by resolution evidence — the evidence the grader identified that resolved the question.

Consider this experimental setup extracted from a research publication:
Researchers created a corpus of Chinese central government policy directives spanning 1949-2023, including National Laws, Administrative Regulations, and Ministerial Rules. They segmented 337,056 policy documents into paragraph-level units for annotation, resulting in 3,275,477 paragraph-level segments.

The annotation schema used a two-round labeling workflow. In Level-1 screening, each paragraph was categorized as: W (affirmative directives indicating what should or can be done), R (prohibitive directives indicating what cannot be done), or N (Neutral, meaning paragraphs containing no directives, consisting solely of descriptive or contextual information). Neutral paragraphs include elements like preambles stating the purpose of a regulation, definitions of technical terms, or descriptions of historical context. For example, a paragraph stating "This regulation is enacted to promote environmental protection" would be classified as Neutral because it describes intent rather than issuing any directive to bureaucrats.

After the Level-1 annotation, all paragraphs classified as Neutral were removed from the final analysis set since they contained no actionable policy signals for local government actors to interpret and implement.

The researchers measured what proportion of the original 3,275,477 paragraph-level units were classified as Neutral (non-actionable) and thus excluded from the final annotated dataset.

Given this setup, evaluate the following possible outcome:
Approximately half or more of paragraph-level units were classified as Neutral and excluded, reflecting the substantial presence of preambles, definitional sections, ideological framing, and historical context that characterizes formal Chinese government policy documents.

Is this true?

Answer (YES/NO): NO